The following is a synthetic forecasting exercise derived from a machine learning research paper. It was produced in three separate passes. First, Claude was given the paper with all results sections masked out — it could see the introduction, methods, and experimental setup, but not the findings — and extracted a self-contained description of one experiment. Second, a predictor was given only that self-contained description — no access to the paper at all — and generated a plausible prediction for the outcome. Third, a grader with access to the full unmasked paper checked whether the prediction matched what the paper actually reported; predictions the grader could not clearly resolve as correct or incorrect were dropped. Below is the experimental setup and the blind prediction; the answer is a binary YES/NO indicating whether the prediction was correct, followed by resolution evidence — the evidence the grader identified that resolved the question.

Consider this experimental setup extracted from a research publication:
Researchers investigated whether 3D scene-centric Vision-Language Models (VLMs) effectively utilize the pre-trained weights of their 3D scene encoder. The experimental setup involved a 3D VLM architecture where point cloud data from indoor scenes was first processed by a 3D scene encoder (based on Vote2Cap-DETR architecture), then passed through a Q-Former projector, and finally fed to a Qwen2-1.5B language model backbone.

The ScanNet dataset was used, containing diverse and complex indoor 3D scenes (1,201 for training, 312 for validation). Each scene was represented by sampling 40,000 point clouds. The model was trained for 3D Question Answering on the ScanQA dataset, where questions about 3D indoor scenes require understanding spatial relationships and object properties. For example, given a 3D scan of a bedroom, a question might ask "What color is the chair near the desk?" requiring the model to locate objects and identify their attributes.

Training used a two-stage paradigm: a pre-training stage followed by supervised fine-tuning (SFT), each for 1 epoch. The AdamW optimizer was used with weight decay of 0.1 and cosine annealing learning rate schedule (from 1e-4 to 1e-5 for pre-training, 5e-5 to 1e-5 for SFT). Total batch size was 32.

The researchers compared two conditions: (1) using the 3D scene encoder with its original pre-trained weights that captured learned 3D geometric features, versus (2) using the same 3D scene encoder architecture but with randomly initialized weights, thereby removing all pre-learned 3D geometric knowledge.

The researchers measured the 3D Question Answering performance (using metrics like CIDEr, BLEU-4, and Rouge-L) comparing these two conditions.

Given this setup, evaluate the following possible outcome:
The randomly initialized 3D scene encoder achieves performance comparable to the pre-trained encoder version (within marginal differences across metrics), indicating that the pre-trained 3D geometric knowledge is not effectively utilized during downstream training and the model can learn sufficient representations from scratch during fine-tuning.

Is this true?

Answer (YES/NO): YES